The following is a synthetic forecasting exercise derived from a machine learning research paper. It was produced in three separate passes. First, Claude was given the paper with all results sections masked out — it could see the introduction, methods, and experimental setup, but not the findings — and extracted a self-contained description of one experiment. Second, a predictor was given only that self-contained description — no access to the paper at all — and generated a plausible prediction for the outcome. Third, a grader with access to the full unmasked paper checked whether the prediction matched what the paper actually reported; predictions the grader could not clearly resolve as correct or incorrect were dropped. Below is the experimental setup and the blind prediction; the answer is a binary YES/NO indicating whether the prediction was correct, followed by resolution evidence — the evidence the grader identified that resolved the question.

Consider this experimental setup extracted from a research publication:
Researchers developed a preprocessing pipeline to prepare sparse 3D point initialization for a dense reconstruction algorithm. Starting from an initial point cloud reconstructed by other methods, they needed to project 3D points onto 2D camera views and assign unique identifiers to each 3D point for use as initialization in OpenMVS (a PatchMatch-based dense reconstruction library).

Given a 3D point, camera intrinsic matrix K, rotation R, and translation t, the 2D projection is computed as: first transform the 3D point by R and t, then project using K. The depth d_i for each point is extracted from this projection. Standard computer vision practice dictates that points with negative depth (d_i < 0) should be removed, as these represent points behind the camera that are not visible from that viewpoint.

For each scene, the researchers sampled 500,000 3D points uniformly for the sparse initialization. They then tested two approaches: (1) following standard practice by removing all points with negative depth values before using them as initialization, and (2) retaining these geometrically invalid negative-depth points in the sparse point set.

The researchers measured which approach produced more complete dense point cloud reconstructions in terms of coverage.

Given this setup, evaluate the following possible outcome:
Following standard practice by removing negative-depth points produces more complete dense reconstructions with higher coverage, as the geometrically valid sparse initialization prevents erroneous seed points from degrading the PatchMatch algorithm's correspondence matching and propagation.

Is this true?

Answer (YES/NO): NO